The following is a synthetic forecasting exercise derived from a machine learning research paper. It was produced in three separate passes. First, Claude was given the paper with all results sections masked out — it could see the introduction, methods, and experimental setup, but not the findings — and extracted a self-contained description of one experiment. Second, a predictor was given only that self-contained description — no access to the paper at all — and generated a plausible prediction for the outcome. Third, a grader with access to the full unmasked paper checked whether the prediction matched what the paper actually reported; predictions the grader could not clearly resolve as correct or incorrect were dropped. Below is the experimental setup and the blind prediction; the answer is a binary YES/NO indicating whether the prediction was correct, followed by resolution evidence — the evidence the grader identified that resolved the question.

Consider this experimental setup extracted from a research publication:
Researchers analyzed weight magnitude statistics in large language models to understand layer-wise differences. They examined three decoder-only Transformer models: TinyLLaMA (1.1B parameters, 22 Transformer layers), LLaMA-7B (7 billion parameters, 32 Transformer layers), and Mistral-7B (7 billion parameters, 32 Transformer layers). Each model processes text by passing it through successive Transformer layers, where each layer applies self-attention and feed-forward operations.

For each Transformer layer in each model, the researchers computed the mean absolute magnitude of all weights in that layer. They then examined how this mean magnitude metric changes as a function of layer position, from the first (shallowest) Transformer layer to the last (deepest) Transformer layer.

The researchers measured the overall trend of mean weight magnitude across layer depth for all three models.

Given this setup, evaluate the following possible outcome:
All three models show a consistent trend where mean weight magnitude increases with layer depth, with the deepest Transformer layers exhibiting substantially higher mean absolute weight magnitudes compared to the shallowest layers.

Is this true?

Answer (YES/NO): NO